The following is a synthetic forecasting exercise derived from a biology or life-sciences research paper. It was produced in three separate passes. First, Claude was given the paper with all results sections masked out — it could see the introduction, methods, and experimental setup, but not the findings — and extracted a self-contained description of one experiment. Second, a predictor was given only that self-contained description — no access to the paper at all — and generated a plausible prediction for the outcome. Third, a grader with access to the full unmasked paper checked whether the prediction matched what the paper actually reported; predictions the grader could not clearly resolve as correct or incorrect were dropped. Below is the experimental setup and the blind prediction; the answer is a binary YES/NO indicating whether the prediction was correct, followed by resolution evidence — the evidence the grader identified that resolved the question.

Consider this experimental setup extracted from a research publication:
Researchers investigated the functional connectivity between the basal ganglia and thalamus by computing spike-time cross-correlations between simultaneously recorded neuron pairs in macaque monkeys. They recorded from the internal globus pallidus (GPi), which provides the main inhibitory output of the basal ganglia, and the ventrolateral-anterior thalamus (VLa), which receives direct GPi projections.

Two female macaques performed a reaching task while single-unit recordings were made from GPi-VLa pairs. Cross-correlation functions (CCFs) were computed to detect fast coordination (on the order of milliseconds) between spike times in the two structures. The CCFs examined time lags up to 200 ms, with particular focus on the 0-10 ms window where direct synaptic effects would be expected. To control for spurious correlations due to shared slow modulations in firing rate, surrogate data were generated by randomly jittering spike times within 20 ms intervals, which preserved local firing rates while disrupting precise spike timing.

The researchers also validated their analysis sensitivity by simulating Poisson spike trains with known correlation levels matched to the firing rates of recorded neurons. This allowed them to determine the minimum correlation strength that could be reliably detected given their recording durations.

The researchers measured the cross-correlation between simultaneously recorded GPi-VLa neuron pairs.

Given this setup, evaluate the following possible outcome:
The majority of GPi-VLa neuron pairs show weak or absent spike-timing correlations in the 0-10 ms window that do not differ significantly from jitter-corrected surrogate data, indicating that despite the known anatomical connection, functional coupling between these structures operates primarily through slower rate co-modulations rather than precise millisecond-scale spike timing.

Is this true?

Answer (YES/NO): YES